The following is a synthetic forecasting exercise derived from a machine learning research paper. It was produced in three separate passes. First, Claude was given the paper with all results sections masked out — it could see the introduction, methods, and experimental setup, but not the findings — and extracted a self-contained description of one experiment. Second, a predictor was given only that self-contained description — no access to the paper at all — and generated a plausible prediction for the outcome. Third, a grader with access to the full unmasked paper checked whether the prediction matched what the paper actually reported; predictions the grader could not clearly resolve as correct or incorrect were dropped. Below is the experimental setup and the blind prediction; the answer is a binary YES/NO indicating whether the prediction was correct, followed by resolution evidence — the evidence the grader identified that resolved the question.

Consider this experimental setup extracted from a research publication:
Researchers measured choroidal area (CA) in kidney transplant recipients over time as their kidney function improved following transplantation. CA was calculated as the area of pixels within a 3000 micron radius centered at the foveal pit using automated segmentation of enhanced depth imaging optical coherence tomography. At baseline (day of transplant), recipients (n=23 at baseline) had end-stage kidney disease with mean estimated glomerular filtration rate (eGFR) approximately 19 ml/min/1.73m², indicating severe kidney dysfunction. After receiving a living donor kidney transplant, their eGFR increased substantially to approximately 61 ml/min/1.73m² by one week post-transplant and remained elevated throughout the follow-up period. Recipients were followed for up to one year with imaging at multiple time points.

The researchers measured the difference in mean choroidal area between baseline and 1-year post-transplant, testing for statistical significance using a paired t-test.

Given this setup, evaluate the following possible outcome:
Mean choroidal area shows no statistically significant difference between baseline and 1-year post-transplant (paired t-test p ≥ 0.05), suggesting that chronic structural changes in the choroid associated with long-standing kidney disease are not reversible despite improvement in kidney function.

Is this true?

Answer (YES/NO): NO